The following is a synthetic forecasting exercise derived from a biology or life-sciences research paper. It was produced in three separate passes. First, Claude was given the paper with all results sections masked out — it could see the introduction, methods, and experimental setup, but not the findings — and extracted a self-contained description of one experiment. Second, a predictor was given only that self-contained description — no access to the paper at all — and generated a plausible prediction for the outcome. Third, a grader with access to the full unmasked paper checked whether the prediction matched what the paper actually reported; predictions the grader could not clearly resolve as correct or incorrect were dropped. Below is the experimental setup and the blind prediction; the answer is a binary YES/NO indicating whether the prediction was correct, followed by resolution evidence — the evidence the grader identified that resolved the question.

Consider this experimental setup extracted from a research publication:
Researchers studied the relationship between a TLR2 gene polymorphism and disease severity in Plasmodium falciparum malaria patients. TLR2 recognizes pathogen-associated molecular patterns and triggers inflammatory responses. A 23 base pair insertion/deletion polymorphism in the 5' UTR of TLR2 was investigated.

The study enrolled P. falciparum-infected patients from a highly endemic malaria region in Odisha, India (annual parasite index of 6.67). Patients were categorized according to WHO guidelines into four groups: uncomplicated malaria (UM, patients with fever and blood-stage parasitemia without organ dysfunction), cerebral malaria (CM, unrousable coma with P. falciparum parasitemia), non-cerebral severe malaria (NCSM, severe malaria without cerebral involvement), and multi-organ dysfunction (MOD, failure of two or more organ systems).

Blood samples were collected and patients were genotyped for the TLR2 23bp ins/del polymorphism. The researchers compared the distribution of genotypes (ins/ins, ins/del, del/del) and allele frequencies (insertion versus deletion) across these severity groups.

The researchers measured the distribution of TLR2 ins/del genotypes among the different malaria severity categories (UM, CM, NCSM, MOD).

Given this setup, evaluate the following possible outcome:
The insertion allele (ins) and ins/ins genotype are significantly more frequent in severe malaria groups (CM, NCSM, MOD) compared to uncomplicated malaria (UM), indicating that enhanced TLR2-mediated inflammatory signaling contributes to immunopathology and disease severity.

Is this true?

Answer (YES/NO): NO